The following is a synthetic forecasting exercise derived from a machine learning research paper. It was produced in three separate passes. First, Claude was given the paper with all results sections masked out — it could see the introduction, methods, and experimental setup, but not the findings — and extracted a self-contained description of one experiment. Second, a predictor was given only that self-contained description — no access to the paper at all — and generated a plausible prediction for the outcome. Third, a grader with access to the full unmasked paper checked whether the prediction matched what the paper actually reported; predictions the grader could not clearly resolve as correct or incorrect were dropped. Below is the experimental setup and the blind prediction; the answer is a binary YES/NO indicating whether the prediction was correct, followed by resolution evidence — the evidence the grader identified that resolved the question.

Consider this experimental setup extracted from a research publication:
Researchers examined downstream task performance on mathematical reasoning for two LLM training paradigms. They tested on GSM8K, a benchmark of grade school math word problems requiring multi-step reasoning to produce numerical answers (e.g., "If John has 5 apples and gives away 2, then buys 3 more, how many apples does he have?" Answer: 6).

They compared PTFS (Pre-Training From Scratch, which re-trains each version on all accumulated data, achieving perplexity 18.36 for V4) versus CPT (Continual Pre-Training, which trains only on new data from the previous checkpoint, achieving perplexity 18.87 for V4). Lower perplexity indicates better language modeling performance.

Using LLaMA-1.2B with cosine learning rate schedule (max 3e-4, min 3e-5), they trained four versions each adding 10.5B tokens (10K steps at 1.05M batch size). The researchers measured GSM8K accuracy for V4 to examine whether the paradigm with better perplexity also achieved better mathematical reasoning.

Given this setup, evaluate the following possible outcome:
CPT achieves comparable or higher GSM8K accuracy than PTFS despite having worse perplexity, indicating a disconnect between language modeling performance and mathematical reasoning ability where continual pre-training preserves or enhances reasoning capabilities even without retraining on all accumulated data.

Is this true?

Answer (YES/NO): YES